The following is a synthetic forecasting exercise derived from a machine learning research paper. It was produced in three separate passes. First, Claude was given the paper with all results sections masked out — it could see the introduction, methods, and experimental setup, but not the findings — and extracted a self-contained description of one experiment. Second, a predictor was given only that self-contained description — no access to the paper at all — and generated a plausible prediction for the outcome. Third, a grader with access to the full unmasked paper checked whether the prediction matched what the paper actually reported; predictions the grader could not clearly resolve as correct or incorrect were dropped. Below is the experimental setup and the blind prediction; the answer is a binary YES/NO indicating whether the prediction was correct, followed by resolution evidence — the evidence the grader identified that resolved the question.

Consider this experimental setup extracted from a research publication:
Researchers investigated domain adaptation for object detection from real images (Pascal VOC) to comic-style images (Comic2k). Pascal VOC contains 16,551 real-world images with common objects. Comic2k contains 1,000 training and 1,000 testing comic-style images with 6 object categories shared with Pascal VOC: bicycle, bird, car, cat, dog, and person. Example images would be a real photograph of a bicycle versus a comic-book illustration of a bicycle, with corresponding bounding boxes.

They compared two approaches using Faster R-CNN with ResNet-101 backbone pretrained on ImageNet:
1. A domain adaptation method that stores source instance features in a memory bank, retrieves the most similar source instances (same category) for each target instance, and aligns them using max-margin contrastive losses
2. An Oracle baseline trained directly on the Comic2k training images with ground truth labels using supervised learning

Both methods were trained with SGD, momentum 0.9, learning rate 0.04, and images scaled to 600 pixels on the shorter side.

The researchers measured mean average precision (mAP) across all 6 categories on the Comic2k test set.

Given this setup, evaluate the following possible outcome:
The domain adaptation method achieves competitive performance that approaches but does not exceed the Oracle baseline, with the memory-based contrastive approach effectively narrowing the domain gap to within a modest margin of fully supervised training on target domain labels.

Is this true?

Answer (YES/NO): NO